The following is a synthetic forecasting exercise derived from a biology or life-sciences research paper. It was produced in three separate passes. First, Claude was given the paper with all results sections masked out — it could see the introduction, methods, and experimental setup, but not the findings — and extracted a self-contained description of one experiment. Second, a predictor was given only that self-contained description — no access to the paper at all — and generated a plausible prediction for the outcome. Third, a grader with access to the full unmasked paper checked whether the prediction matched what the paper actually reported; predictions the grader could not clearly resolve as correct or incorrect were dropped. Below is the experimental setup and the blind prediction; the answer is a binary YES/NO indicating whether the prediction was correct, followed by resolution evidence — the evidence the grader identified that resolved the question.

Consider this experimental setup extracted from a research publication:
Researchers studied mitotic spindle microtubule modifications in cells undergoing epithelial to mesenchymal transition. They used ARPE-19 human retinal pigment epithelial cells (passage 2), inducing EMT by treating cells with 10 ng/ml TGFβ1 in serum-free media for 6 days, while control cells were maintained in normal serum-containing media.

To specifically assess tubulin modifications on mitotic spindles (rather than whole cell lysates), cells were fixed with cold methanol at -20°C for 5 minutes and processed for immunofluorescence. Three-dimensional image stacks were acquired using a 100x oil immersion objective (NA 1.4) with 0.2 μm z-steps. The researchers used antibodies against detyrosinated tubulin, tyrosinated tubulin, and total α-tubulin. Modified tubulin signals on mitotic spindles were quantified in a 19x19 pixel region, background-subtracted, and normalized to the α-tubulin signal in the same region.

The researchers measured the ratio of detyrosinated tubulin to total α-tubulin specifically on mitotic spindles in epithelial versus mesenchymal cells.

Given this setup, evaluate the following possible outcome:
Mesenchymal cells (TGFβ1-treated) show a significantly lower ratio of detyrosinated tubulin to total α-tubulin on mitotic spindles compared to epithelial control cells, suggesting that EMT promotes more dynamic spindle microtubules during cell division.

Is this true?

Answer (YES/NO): NO